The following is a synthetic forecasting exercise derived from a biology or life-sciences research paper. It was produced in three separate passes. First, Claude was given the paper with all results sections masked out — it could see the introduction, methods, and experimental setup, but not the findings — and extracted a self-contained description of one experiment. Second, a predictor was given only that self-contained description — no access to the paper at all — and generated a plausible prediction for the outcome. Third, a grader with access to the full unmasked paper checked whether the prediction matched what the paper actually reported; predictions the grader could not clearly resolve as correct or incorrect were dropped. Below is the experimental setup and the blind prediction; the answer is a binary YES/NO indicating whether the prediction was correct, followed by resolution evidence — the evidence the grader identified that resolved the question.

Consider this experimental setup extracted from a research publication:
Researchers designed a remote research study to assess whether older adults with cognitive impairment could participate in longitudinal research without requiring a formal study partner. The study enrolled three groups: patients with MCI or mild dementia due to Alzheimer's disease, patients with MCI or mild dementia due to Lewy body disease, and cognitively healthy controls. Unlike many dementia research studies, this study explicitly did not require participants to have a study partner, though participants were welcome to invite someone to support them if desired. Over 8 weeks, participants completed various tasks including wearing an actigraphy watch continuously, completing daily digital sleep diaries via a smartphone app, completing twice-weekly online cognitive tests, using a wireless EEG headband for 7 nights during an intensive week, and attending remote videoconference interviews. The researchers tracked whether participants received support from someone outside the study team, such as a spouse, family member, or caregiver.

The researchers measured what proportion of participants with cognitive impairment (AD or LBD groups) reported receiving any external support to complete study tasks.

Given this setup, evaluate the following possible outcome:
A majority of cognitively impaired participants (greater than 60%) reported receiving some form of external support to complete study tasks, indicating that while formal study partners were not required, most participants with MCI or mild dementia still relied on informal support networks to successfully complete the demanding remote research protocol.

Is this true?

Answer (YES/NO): NO